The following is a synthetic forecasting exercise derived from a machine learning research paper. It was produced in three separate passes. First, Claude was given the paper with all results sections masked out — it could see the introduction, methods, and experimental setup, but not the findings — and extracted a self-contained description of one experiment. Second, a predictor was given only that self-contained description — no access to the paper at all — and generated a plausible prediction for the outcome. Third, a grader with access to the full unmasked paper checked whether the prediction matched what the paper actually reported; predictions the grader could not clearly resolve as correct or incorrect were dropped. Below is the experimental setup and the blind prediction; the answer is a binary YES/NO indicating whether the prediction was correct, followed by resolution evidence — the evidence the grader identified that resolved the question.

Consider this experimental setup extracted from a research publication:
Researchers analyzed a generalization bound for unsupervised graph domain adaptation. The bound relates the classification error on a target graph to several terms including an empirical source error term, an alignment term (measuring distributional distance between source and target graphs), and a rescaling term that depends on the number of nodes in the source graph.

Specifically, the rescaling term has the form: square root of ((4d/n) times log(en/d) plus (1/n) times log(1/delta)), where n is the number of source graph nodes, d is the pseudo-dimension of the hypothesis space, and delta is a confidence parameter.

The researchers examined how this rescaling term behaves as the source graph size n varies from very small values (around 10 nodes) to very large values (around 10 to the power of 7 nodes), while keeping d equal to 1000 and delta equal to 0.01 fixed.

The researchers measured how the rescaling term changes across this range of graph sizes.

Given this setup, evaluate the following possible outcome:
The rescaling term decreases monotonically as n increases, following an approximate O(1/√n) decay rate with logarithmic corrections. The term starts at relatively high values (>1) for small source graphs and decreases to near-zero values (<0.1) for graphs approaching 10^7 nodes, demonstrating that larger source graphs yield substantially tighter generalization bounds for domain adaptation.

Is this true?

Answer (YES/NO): NO